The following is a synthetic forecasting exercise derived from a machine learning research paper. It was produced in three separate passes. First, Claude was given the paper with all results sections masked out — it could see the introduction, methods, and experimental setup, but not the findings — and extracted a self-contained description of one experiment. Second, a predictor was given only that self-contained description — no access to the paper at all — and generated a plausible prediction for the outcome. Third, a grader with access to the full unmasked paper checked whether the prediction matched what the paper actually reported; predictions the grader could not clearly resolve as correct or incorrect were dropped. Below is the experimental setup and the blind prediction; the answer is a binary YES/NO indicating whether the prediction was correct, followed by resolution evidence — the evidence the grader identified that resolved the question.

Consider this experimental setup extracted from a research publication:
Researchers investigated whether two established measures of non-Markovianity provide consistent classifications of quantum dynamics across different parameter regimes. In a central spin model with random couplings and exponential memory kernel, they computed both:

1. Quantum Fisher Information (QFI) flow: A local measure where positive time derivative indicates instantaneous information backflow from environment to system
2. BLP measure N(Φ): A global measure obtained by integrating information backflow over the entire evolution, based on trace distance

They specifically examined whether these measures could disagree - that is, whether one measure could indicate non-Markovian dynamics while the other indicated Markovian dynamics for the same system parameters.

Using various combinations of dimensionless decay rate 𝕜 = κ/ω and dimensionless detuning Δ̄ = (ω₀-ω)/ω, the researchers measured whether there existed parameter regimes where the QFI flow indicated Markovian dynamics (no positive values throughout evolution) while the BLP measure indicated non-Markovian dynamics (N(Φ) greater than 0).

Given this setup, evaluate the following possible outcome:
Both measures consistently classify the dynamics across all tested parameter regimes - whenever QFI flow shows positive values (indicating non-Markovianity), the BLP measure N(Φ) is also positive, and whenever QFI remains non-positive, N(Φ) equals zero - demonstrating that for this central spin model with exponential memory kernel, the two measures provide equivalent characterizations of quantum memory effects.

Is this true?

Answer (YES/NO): NO